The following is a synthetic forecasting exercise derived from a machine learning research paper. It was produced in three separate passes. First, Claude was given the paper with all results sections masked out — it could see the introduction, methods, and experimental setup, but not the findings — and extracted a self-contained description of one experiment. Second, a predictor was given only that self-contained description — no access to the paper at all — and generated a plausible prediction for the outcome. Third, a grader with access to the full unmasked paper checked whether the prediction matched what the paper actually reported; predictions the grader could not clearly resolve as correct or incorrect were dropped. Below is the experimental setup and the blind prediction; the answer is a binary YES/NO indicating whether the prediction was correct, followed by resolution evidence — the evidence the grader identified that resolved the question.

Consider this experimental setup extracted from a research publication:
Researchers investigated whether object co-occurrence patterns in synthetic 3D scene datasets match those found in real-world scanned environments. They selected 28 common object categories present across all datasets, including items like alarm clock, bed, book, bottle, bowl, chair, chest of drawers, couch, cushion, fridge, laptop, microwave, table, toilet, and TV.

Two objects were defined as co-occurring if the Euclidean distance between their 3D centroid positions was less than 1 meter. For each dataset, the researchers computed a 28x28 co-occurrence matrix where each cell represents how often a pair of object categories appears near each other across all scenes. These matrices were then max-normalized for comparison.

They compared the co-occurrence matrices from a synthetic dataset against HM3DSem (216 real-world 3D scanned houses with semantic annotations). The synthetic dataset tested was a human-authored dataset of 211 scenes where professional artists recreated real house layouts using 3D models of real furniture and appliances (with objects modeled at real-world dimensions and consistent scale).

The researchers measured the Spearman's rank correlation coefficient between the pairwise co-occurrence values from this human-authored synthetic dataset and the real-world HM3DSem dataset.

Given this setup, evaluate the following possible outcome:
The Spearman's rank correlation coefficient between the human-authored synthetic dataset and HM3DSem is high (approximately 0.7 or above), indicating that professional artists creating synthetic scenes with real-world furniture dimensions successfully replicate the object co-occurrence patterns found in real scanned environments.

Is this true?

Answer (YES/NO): NO